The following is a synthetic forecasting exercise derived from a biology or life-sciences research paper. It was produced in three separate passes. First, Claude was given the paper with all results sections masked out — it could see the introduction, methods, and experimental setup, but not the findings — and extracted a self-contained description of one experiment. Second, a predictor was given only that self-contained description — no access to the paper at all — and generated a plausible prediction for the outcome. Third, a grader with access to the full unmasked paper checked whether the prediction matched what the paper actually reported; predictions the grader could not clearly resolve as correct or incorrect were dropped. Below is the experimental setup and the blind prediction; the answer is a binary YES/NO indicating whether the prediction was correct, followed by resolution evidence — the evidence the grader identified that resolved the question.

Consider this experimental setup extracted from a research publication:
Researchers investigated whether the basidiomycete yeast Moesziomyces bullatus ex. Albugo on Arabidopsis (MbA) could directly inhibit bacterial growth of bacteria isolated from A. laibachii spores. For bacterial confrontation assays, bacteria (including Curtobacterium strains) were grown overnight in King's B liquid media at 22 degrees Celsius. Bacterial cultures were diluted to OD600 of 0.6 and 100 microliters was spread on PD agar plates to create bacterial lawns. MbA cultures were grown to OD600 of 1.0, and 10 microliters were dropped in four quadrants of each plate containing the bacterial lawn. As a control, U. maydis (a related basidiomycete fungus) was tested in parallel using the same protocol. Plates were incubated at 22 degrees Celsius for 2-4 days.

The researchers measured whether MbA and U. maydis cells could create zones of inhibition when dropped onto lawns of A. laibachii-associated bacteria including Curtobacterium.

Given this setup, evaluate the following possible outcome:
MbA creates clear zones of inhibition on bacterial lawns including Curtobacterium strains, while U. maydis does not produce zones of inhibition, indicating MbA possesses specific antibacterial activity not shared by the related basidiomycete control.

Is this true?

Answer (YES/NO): NO